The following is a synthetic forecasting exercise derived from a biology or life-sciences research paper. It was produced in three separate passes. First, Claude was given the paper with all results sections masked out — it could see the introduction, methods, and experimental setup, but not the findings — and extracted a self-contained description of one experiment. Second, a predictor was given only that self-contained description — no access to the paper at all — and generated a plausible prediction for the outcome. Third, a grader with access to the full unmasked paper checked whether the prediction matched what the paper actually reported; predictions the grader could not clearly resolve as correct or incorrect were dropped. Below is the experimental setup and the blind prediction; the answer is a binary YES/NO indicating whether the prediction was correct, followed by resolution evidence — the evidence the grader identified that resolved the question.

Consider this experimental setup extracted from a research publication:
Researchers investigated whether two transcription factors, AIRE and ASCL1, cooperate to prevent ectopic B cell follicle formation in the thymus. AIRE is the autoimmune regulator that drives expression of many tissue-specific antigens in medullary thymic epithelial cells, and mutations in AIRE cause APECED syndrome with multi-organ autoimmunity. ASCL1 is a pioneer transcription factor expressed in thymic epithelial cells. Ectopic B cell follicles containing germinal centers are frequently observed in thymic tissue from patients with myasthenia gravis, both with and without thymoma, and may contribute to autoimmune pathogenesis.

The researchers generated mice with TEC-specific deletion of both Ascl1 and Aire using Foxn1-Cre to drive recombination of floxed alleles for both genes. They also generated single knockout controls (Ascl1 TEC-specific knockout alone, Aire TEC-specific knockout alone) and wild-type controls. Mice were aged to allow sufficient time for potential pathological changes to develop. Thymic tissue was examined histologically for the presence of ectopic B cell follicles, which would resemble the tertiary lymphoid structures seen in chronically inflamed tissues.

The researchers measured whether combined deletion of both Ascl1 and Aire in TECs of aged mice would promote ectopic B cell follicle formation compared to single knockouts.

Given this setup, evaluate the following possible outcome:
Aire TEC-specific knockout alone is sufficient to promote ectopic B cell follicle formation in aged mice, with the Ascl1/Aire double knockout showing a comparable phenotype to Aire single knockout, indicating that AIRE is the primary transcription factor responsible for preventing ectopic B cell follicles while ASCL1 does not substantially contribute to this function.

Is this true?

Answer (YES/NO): NO